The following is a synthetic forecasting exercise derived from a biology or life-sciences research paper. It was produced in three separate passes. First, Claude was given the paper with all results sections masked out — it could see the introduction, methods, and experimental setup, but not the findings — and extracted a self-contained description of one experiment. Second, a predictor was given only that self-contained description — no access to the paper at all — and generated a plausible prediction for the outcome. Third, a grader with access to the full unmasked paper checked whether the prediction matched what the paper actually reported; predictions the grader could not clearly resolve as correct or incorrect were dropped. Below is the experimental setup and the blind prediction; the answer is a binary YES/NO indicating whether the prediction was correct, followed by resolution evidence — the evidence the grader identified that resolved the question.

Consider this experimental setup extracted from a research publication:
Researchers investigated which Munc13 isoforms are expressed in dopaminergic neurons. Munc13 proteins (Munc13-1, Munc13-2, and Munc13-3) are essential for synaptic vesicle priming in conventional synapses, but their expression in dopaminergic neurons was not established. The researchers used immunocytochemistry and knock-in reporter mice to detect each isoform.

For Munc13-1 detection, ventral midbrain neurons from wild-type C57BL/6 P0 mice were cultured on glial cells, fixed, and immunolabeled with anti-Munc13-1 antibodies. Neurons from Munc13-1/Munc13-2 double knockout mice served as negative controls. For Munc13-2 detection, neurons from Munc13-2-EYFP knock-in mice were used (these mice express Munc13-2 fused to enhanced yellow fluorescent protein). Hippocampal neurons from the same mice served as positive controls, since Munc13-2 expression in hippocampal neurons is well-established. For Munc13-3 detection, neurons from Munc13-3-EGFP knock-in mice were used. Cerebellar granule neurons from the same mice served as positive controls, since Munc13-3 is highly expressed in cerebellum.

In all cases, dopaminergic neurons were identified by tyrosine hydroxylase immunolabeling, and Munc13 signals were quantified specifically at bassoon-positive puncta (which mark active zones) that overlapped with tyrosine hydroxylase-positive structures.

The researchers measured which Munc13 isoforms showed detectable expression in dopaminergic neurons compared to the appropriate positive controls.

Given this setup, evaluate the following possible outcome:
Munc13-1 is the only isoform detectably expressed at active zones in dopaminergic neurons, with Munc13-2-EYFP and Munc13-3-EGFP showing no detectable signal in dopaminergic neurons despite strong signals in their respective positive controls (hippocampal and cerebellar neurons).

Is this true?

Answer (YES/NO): YES